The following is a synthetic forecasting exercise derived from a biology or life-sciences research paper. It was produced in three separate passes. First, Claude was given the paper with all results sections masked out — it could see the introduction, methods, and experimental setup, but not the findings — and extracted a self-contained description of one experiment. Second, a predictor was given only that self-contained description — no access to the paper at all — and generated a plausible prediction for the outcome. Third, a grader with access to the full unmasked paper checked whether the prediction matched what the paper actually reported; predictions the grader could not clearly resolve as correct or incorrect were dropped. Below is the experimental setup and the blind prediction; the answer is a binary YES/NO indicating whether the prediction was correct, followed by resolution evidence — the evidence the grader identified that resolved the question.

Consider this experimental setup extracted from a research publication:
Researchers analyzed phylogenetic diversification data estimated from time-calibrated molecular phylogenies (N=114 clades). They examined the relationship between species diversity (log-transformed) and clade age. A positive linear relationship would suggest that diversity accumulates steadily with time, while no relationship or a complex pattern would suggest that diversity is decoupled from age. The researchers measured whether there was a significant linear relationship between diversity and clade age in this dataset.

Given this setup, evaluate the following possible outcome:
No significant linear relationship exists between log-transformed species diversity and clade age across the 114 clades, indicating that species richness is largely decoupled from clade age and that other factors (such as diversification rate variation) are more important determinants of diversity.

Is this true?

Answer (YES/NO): NO